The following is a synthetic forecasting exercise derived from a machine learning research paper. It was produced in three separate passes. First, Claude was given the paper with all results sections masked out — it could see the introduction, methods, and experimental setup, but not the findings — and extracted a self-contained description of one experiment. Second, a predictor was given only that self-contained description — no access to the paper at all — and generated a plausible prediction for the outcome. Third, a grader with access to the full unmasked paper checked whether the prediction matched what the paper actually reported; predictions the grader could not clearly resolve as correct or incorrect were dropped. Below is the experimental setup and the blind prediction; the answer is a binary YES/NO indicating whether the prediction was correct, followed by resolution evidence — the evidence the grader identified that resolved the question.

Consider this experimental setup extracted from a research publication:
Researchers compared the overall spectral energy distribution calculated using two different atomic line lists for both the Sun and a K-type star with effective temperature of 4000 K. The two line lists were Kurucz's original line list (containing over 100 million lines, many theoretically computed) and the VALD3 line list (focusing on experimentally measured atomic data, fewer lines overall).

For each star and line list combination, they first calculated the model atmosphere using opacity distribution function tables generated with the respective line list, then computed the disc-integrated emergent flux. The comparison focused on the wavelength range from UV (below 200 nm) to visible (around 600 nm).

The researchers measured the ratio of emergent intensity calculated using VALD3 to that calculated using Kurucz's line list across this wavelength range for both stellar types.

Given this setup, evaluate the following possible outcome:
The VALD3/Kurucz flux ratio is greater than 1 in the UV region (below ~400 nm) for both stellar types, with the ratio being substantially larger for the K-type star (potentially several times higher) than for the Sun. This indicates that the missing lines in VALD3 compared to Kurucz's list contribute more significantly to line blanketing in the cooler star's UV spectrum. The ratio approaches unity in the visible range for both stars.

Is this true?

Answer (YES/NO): NO